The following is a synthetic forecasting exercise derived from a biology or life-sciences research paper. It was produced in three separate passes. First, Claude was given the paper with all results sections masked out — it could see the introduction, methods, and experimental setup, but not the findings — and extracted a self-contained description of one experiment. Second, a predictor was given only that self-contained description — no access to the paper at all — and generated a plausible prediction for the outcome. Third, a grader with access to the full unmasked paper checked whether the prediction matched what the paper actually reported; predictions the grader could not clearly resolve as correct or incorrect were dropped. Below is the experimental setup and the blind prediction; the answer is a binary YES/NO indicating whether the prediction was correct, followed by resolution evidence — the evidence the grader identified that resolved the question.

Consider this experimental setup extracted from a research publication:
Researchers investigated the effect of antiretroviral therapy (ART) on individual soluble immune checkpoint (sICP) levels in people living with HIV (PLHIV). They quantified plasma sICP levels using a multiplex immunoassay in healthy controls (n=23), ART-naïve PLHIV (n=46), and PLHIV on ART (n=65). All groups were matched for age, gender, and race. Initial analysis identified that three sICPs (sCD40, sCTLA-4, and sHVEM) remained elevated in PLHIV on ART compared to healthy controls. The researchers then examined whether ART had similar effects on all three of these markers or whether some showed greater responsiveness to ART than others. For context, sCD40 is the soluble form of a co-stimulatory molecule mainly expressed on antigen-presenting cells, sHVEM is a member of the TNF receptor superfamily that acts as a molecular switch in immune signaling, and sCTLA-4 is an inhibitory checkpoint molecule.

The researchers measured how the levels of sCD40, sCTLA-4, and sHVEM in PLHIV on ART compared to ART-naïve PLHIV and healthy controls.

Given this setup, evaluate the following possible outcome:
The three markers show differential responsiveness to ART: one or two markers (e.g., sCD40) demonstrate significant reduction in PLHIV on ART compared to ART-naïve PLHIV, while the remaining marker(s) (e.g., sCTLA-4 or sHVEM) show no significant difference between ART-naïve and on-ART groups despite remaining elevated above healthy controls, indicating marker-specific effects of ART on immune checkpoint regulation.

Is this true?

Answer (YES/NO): YES